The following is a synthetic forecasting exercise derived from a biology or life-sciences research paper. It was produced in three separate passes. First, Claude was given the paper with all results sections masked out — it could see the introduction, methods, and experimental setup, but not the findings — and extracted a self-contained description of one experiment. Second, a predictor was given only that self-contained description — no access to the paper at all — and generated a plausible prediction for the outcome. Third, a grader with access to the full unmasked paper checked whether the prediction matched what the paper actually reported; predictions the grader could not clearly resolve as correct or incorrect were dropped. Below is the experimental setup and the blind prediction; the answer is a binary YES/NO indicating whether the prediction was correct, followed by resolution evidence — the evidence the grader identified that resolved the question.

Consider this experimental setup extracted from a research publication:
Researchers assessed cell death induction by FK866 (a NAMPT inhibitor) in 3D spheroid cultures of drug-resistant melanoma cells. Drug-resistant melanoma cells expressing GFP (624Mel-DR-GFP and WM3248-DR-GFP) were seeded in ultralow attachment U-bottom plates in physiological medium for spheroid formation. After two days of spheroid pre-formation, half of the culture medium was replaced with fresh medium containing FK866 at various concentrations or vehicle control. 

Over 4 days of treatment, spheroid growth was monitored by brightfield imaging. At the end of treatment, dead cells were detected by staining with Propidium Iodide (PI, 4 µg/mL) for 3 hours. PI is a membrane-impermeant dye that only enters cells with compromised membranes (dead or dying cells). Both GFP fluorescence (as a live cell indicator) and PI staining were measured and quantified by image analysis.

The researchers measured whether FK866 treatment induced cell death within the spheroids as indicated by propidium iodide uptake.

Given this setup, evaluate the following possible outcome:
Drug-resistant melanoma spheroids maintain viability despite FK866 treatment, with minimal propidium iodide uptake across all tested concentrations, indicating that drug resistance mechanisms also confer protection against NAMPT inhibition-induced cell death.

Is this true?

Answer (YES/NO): NO